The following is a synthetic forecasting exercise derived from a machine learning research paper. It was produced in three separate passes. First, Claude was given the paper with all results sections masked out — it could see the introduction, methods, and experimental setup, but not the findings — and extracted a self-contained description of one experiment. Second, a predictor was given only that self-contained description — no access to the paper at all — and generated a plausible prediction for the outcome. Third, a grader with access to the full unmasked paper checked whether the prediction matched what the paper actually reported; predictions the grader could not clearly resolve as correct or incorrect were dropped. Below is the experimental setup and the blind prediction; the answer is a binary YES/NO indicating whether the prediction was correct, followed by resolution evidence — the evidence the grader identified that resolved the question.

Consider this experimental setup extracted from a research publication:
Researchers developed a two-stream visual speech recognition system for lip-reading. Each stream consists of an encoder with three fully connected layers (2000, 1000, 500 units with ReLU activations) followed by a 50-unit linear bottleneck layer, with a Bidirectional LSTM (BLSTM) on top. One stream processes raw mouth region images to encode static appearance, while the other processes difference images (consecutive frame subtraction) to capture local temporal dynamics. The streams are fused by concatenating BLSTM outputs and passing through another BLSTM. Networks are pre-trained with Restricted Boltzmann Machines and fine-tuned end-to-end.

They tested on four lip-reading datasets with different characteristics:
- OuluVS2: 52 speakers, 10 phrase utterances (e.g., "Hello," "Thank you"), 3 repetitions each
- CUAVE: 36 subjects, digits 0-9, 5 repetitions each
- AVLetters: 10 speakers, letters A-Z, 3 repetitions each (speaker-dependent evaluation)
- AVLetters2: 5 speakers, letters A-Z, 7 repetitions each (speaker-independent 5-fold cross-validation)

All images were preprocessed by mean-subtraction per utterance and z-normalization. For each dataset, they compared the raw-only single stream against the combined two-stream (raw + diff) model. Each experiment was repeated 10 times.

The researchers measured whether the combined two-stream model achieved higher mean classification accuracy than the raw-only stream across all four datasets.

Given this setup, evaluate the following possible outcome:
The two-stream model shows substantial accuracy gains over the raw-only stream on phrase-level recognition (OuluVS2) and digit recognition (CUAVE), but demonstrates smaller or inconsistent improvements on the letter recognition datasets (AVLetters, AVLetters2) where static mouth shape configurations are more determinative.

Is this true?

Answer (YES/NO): NO